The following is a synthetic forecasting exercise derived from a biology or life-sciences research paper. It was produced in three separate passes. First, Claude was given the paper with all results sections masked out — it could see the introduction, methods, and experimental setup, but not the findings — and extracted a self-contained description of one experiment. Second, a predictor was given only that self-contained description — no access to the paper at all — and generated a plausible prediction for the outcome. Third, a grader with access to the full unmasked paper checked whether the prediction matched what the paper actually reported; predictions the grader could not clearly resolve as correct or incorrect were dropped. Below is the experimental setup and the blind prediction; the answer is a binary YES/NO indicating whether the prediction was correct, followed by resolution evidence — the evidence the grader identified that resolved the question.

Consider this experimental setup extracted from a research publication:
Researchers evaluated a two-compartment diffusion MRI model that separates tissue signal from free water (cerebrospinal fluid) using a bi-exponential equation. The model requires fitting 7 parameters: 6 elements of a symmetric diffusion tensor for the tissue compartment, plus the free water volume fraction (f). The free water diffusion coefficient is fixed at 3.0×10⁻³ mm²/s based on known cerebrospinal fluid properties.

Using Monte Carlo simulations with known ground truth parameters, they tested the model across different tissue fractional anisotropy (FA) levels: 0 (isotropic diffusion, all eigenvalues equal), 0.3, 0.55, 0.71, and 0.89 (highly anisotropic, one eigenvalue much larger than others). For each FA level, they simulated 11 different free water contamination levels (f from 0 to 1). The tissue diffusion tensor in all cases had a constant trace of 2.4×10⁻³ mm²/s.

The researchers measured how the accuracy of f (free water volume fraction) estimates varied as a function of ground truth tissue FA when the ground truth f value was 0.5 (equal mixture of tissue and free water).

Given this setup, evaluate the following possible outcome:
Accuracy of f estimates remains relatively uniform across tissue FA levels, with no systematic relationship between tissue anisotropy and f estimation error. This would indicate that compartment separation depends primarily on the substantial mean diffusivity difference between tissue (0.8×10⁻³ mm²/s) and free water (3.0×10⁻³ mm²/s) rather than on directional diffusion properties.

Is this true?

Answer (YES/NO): YES